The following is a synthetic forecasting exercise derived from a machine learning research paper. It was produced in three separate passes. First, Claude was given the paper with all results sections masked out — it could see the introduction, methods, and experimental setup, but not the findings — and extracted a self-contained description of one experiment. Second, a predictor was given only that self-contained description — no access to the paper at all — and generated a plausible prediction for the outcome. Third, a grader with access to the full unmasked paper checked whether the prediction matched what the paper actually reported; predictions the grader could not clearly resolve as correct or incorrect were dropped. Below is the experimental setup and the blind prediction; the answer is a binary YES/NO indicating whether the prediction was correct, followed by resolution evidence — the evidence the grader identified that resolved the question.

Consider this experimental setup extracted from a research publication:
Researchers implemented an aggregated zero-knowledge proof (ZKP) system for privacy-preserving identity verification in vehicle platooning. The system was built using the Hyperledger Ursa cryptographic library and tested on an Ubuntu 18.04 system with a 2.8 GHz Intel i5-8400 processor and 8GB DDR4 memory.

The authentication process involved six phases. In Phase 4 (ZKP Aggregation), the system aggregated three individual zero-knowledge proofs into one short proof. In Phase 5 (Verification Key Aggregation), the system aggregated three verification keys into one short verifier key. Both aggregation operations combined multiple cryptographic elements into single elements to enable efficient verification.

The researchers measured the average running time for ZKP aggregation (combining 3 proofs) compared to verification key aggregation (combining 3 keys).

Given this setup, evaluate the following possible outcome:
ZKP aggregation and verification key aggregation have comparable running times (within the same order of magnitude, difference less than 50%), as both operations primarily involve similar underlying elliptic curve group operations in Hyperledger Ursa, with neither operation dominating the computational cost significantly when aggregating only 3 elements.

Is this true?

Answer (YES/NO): NO